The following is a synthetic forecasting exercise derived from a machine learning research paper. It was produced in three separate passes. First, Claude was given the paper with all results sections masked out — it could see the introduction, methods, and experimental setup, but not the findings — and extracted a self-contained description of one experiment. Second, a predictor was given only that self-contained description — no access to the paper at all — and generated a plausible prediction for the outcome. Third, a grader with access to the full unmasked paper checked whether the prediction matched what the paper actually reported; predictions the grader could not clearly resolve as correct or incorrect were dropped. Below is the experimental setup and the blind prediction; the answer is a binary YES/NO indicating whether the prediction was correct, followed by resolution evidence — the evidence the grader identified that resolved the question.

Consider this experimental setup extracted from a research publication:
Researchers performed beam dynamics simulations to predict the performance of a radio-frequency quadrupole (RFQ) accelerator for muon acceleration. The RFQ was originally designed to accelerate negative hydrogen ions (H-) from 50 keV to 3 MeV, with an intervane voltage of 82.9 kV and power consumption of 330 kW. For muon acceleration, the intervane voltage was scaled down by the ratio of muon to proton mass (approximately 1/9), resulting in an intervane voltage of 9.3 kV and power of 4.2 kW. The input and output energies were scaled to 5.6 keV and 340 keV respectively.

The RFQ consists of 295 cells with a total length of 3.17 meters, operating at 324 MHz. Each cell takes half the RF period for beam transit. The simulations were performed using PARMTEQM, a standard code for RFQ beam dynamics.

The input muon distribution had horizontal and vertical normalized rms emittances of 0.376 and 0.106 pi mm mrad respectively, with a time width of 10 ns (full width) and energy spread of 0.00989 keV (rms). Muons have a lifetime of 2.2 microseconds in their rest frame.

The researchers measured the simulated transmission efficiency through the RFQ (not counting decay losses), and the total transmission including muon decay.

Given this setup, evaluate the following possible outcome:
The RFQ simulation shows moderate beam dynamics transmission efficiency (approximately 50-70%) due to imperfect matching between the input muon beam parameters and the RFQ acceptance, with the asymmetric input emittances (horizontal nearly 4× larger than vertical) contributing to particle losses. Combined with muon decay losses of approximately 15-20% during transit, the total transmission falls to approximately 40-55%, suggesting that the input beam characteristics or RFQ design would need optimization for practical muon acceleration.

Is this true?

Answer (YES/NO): NO